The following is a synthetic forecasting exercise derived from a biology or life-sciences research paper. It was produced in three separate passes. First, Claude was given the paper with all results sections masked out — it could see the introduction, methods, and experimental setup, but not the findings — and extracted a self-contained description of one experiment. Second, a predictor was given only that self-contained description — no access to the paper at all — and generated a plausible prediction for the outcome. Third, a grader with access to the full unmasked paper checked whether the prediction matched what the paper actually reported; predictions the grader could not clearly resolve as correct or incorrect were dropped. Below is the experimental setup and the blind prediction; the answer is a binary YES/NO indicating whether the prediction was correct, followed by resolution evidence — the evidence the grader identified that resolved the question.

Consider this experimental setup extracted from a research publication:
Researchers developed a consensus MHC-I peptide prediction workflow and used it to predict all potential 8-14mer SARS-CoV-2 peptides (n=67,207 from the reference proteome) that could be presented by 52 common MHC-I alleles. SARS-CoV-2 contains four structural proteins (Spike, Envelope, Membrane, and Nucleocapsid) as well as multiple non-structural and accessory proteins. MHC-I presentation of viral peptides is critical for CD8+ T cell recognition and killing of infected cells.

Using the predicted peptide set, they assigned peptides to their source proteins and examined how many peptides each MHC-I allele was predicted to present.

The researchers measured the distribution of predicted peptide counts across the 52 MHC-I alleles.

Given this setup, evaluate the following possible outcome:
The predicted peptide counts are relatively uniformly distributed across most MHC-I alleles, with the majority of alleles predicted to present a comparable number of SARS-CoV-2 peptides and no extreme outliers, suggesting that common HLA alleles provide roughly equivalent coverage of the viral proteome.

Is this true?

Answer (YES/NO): NO